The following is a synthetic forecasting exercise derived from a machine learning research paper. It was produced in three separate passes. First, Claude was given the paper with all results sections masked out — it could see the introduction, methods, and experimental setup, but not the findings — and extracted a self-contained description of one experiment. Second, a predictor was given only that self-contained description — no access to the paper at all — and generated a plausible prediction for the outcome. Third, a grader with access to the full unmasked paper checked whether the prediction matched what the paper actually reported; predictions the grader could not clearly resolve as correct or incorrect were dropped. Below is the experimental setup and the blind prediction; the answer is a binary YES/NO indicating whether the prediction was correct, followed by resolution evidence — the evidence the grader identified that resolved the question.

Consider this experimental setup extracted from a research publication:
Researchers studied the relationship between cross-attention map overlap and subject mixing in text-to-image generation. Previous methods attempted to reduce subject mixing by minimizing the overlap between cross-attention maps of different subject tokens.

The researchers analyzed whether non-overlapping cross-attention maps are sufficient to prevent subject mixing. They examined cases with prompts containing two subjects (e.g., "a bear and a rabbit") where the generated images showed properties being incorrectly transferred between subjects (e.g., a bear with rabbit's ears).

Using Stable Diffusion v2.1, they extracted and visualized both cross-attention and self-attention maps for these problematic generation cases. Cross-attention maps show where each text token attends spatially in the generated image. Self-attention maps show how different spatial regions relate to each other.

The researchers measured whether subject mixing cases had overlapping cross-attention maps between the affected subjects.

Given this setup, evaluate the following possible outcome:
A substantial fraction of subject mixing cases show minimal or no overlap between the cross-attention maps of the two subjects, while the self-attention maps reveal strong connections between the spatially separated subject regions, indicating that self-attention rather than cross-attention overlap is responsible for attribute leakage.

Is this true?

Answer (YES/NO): NO